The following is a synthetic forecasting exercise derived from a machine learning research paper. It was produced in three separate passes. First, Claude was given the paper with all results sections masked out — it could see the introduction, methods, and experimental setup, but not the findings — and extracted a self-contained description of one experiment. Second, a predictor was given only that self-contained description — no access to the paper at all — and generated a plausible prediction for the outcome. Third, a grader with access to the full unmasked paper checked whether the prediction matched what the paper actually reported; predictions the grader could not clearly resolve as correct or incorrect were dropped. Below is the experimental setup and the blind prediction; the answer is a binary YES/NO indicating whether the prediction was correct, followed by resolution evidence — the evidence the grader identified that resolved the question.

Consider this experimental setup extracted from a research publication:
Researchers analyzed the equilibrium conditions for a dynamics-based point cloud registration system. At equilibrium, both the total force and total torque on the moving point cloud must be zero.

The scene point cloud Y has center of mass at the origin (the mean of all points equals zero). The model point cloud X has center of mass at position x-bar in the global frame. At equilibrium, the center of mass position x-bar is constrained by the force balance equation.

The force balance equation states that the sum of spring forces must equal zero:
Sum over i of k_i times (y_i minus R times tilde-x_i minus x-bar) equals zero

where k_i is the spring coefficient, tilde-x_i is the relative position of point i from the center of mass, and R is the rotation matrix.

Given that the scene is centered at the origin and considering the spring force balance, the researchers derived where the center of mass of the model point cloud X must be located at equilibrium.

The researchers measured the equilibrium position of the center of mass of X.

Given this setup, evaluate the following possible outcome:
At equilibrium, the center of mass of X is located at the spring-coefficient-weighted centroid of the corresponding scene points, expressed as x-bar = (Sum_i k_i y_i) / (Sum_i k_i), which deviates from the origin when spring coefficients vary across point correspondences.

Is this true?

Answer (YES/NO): NO